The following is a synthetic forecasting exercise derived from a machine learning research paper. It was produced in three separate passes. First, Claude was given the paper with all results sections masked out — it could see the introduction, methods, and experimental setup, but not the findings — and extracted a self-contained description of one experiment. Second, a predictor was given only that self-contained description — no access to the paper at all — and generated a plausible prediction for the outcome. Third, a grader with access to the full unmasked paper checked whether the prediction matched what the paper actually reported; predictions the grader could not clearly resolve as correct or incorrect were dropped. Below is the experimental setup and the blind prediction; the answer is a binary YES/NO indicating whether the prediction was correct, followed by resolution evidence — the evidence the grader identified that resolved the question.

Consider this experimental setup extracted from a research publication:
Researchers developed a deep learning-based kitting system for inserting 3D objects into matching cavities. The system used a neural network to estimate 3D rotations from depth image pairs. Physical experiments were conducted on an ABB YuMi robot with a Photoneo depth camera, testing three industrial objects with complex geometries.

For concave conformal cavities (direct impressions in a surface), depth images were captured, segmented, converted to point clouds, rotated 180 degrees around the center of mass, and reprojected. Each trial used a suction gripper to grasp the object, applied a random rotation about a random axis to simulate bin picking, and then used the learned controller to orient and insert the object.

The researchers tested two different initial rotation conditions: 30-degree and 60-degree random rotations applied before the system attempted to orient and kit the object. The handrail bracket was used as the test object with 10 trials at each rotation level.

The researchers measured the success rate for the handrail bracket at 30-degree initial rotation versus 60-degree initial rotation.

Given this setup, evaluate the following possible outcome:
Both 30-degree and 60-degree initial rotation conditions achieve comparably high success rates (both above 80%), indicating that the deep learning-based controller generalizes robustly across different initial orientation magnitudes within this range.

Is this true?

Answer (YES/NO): NO